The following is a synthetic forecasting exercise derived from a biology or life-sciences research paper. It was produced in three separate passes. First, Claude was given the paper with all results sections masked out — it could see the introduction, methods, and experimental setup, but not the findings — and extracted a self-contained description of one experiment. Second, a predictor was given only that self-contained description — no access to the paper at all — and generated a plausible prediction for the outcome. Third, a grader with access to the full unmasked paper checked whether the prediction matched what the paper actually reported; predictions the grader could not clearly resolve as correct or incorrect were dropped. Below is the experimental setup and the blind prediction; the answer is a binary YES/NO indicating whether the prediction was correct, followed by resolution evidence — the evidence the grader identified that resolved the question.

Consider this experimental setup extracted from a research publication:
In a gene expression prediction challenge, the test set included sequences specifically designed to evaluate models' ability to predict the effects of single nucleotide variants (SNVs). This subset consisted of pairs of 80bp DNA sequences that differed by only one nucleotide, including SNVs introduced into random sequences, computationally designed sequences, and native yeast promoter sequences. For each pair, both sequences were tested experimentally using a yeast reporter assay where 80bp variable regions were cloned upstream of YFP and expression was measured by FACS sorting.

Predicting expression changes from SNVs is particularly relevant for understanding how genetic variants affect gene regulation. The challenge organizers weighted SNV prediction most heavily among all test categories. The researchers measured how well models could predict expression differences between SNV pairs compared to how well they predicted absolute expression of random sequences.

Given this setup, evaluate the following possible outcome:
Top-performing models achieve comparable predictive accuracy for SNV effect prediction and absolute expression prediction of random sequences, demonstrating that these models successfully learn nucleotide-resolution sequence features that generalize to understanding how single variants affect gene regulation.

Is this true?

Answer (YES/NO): NO